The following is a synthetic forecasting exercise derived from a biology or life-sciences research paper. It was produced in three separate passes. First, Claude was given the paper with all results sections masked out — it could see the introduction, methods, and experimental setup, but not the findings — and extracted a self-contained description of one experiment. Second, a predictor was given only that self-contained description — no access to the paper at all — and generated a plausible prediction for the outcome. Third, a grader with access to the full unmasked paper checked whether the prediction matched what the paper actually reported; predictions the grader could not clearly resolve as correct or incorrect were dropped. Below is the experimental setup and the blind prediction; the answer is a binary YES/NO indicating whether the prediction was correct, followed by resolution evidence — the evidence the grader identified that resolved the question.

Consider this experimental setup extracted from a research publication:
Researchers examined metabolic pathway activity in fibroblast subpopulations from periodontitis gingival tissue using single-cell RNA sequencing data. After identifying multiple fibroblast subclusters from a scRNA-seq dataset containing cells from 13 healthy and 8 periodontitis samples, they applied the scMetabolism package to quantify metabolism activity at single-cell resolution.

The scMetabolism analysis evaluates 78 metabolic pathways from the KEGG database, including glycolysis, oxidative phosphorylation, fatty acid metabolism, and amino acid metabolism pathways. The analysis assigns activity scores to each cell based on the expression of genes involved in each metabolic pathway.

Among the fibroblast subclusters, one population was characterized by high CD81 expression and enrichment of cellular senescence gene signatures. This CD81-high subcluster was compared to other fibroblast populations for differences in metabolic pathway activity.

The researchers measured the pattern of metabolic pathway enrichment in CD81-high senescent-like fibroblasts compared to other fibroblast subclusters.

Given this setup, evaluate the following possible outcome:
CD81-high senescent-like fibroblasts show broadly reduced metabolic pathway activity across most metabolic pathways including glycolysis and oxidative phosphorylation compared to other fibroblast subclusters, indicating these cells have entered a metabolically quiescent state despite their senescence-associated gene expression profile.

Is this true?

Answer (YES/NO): NO